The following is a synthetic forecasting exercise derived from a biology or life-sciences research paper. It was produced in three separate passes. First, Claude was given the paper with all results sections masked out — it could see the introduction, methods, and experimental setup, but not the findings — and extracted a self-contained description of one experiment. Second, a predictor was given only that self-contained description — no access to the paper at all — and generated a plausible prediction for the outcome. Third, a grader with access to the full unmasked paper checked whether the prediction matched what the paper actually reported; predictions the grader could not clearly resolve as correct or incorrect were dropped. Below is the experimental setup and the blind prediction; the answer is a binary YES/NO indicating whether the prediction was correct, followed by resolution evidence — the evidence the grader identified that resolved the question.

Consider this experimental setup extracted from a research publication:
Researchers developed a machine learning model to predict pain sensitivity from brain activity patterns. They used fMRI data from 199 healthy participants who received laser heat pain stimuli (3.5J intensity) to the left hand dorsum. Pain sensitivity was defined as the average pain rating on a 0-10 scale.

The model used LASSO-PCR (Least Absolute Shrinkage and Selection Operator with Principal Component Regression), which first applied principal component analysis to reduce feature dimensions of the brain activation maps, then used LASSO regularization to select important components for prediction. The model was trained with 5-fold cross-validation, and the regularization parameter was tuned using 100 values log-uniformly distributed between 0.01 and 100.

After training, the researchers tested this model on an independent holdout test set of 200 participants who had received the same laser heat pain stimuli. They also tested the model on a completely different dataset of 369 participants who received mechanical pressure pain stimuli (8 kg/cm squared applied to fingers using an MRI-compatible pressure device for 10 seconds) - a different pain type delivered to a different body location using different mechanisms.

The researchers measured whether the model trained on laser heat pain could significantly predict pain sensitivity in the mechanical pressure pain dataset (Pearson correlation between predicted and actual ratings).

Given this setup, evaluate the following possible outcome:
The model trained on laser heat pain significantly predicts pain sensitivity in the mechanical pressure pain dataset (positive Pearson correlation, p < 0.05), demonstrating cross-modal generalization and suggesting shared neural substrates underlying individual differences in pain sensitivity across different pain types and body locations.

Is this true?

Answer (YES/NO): YES